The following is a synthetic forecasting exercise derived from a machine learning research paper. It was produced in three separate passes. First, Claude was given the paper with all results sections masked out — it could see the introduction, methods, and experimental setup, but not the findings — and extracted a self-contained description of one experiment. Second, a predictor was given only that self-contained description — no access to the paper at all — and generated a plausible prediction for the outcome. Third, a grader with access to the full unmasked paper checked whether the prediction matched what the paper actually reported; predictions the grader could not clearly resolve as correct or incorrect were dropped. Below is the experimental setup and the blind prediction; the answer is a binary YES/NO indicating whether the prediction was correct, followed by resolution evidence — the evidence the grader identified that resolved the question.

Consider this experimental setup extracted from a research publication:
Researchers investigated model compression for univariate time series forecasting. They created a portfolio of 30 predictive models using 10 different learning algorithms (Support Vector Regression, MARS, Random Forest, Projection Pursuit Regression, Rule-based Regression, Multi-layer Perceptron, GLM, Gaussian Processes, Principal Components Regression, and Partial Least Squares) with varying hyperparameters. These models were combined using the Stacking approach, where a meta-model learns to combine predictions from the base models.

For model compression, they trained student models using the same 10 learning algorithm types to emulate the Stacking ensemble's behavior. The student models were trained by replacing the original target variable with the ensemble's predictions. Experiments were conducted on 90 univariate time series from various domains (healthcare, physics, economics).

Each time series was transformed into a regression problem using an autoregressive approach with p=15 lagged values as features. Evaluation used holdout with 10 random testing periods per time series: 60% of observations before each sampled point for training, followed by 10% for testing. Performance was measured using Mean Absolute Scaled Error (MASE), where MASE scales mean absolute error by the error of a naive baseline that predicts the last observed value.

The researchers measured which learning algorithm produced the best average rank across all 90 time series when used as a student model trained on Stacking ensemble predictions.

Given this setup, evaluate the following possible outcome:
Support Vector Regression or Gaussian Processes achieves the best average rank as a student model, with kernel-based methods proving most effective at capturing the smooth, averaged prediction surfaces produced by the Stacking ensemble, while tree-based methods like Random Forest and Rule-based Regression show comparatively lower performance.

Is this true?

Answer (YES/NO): NO